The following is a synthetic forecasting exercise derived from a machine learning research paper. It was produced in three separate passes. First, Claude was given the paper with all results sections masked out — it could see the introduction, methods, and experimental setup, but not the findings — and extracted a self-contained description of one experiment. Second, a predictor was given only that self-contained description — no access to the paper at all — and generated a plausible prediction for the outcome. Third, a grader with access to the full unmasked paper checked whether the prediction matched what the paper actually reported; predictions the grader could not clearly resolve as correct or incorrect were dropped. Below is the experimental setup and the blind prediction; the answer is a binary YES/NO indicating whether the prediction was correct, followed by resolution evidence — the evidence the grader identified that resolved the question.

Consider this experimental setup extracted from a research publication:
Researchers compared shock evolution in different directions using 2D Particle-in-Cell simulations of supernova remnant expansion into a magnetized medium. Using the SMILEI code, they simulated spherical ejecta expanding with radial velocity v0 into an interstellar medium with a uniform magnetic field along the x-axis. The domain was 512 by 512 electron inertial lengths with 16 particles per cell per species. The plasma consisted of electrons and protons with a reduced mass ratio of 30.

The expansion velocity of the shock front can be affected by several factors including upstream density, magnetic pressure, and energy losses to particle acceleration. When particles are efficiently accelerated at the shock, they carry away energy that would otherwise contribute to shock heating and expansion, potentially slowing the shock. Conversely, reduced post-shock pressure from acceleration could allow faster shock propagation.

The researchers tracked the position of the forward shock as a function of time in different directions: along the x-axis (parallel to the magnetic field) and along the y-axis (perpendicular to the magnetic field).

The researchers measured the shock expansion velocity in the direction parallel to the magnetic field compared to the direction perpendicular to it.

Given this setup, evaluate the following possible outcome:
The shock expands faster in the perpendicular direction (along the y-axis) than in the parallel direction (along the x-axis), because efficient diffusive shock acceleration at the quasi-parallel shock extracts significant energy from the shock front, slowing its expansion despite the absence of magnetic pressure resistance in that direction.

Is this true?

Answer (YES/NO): NO